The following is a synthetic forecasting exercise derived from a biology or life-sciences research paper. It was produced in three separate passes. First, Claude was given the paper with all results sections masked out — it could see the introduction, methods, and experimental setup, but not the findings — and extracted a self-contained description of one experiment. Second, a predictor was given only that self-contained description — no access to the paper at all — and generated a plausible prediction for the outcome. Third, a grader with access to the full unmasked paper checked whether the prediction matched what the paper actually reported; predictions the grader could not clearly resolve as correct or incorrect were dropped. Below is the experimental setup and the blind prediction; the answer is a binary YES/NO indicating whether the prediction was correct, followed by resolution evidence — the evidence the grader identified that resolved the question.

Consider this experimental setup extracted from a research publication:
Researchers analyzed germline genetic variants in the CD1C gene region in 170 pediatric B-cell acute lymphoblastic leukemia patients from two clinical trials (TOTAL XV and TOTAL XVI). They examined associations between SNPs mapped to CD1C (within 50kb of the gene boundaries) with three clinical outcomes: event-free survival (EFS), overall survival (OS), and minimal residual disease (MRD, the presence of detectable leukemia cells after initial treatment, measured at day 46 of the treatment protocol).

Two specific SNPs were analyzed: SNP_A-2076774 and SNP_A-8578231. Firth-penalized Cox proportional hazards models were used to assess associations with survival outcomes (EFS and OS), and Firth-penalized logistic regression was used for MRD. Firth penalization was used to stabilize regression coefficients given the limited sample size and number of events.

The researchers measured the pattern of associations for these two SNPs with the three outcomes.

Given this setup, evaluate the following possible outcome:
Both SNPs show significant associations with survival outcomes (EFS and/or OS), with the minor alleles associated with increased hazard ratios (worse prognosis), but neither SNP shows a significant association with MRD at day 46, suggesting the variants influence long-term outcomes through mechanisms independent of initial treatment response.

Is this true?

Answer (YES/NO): NO